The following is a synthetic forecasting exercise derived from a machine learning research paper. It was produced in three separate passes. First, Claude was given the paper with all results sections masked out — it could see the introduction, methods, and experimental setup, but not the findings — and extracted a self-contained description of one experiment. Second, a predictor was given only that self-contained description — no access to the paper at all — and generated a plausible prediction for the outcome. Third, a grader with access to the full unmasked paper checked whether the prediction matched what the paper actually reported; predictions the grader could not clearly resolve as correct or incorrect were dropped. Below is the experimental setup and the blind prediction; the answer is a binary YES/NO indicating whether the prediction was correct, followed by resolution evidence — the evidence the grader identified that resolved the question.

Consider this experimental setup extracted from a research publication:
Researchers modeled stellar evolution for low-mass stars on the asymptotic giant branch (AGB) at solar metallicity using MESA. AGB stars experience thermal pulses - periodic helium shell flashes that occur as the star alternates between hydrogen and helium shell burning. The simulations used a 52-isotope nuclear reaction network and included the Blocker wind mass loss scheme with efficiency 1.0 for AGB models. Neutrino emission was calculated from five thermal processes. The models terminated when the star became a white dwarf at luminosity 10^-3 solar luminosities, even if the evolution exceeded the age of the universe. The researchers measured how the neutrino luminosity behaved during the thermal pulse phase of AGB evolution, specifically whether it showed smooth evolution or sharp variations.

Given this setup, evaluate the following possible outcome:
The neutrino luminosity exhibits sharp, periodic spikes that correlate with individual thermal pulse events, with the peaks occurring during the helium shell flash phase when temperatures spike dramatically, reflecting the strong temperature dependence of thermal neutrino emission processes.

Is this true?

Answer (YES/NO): NO